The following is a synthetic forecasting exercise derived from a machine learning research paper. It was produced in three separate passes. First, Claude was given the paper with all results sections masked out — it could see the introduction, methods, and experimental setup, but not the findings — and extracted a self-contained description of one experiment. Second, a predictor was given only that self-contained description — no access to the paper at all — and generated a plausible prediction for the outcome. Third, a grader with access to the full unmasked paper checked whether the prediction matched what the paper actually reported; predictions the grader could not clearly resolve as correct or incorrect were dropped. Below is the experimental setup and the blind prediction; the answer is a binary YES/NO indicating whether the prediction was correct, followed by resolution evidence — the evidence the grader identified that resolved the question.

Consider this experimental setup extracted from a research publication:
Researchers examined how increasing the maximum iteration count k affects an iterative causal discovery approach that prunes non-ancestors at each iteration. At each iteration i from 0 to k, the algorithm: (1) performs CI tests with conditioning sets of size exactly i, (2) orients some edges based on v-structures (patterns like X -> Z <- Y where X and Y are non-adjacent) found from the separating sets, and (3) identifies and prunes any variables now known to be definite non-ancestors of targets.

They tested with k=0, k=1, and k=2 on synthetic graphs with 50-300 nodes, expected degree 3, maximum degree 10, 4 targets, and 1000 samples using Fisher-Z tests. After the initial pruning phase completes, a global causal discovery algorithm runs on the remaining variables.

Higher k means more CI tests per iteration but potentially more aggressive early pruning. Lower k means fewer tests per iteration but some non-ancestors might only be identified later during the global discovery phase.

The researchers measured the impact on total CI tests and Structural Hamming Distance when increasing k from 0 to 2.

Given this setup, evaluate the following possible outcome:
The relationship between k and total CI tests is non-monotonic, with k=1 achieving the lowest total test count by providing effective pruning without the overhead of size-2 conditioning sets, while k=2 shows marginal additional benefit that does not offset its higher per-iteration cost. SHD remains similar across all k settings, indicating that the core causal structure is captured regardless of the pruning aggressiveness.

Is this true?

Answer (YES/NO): NO